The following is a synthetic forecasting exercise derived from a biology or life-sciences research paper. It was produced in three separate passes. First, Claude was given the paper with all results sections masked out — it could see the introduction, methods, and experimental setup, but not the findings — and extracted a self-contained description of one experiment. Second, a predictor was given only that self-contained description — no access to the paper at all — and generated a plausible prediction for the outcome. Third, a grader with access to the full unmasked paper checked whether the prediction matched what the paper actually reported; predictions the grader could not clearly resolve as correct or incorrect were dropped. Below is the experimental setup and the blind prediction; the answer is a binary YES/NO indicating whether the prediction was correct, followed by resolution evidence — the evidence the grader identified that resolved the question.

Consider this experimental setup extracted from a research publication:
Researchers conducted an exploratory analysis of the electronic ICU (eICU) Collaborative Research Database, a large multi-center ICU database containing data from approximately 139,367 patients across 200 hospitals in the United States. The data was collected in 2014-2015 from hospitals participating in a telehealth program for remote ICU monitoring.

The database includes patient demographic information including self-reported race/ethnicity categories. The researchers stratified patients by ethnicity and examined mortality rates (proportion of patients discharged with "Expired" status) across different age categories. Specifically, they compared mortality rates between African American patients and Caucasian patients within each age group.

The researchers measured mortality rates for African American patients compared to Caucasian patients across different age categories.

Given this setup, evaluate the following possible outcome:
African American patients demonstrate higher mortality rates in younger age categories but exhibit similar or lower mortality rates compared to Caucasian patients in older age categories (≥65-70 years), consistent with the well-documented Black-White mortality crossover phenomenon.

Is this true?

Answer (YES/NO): NO